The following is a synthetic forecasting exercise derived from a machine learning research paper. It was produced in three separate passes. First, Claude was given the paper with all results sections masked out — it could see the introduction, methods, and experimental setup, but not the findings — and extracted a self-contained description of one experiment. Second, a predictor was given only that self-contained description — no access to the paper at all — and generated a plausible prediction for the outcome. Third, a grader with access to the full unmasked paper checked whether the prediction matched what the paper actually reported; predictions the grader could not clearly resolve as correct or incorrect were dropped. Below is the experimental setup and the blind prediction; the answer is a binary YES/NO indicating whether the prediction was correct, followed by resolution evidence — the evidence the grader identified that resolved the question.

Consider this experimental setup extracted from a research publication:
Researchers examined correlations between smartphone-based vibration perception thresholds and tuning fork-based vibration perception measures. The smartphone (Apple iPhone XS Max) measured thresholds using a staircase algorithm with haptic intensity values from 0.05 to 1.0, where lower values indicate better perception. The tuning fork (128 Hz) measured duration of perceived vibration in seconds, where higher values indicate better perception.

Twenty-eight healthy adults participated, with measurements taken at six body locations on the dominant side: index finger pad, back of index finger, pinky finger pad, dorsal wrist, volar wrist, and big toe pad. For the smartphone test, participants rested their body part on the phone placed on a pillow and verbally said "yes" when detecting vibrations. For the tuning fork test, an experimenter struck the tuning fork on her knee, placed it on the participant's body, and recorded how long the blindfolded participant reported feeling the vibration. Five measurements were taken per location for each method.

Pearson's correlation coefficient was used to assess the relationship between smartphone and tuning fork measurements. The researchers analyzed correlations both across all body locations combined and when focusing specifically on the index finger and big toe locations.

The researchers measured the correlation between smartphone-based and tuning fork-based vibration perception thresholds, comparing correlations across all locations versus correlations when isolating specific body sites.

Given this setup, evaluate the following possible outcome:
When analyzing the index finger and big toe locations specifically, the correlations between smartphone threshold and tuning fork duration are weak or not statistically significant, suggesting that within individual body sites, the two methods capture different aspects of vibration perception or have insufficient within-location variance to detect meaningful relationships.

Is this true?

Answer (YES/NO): NO